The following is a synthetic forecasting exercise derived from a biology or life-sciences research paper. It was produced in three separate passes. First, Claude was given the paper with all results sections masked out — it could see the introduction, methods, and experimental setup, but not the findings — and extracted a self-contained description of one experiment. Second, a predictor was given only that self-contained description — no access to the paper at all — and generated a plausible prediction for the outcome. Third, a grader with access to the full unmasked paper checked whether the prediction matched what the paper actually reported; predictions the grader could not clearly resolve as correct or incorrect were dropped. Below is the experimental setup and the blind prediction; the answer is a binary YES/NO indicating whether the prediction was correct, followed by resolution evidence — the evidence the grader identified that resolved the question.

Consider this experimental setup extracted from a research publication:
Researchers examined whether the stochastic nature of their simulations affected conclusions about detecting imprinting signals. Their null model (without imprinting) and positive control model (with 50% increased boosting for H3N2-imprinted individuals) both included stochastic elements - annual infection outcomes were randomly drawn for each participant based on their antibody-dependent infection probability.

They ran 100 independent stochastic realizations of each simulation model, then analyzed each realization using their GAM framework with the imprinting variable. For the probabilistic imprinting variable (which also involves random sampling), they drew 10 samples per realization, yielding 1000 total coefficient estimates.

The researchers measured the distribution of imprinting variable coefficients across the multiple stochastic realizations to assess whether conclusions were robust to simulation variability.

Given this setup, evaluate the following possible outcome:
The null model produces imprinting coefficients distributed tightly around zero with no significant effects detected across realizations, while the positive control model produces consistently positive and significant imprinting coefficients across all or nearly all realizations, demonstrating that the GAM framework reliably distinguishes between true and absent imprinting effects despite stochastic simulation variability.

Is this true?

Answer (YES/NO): NO